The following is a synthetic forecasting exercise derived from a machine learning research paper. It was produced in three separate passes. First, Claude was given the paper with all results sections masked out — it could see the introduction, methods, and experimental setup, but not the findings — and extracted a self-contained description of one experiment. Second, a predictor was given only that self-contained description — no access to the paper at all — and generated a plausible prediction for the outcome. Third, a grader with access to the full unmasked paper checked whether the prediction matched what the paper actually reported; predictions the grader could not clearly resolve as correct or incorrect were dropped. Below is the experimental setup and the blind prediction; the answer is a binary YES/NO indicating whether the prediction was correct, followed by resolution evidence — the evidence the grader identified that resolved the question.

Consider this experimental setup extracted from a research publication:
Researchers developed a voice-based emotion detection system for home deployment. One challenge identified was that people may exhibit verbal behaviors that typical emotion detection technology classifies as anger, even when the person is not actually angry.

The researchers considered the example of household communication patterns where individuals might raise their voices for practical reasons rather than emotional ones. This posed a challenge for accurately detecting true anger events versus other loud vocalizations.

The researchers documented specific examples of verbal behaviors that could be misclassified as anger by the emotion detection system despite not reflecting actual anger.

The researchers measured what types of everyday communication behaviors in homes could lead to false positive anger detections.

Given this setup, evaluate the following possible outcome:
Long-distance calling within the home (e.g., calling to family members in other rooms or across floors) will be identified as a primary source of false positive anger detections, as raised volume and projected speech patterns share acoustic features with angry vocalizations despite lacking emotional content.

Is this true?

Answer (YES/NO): YES